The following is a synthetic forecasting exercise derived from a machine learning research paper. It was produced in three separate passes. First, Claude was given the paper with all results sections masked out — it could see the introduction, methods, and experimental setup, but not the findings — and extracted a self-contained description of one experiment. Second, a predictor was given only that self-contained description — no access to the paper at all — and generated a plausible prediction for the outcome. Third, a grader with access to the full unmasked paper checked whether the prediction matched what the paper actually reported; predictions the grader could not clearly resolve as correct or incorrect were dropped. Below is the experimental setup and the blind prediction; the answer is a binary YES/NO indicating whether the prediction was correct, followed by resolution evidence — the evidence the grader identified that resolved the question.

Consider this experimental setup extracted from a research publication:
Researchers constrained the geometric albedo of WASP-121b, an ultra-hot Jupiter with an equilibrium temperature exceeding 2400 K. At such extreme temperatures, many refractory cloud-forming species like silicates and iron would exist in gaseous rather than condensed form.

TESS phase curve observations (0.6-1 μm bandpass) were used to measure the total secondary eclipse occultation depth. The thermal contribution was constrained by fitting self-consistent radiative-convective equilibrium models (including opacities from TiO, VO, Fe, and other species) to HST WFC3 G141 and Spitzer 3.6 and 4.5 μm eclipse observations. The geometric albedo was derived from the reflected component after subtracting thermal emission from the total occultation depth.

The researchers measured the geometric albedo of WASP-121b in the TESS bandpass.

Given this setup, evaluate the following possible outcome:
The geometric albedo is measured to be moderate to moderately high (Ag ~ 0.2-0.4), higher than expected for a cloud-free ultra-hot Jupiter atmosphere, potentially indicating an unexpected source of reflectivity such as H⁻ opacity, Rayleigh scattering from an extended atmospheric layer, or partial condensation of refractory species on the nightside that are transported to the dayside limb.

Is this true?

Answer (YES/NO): NO